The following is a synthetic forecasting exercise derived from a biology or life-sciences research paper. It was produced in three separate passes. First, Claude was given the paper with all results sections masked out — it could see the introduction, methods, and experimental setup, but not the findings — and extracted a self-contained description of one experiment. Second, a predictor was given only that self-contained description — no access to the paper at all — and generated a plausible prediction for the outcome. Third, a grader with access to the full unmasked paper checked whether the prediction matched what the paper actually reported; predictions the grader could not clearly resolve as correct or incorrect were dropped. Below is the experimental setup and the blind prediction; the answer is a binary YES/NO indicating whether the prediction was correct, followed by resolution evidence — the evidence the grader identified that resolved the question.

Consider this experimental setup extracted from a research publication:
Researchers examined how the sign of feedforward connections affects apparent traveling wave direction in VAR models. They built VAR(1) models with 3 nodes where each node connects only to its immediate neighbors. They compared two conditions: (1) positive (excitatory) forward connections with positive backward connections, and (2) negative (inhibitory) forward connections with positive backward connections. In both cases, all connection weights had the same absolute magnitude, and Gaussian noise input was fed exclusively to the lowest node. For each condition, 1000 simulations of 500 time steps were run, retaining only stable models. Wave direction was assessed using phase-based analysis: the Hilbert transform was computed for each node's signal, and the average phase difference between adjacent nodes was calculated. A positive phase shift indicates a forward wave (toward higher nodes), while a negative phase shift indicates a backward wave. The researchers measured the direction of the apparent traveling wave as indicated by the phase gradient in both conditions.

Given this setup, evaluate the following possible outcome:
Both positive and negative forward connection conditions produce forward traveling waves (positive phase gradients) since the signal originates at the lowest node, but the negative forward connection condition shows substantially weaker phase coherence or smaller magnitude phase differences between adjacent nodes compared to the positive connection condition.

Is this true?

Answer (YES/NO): NO